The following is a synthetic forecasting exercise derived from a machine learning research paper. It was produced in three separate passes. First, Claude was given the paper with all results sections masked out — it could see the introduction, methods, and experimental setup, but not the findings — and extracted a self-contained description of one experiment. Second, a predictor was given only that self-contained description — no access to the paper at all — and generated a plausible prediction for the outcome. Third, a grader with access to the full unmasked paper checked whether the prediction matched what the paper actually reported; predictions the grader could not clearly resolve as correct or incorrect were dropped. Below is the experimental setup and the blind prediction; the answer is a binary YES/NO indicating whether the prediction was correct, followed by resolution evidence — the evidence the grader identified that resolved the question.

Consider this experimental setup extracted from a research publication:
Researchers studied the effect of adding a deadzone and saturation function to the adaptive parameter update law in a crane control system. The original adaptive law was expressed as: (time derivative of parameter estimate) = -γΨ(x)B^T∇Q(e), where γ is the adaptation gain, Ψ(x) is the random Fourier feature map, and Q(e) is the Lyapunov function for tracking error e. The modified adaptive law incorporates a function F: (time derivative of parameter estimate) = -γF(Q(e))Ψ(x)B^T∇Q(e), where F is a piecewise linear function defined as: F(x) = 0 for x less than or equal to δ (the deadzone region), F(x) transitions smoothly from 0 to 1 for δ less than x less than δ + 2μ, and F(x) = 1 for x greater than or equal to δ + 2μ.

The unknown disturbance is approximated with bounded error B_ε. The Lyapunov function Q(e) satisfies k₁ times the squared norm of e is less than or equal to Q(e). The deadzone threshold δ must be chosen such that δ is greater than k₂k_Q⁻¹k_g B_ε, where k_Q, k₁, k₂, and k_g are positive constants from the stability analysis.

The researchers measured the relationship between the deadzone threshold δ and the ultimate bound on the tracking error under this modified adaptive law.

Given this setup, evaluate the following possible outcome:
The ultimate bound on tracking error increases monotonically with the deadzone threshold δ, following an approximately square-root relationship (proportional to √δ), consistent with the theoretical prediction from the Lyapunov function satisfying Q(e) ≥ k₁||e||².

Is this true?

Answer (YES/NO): YES